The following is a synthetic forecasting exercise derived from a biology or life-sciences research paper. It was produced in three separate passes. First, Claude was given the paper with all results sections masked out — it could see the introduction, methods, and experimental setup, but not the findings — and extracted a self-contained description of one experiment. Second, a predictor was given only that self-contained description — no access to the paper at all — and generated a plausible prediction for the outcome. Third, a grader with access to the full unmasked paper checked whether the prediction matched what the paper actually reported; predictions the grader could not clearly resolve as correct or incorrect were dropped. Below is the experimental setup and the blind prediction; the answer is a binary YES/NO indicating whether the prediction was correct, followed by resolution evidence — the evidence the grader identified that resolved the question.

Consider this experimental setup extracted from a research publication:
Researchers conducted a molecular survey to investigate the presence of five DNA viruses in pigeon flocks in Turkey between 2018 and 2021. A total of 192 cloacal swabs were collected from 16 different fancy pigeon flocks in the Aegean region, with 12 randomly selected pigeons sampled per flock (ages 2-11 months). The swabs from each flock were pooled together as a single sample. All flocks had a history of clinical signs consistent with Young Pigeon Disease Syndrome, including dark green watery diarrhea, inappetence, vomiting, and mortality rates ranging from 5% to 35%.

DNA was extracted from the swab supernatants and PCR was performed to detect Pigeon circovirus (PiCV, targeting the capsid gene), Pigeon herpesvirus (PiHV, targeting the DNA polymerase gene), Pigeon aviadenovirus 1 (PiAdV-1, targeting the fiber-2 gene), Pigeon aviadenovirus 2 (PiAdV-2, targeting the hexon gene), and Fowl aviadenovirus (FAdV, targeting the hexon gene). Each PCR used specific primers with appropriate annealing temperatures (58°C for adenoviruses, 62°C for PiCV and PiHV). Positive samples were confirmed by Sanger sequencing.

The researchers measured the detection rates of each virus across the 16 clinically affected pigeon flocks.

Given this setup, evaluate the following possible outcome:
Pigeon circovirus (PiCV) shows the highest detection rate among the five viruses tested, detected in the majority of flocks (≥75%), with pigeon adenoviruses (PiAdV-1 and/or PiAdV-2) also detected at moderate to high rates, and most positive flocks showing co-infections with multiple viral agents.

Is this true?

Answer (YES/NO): NO